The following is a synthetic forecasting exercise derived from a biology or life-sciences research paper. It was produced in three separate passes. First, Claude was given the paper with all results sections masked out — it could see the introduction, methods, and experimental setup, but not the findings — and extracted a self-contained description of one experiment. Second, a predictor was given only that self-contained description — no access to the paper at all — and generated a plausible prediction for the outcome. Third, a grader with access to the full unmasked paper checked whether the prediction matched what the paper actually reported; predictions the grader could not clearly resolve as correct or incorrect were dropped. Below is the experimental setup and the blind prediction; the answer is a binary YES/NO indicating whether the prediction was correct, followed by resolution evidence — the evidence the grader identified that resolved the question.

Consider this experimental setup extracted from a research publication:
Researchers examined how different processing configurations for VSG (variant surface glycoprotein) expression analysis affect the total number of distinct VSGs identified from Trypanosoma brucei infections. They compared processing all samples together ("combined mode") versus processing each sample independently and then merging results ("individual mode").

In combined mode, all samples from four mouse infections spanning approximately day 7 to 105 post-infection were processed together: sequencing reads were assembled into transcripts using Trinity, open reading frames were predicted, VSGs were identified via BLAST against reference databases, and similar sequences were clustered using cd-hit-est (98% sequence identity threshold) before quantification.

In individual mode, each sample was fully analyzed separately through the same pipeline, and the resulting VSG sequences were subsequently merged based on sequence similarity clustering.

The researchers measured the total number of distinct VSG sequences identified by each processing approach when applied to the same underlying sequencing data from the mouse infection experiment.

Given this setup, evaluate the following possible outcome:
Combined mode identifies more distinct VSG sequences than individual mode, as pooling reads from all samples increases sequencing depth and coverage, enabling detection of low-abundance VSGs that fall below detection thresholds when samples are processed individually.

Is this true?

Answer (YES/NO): NO